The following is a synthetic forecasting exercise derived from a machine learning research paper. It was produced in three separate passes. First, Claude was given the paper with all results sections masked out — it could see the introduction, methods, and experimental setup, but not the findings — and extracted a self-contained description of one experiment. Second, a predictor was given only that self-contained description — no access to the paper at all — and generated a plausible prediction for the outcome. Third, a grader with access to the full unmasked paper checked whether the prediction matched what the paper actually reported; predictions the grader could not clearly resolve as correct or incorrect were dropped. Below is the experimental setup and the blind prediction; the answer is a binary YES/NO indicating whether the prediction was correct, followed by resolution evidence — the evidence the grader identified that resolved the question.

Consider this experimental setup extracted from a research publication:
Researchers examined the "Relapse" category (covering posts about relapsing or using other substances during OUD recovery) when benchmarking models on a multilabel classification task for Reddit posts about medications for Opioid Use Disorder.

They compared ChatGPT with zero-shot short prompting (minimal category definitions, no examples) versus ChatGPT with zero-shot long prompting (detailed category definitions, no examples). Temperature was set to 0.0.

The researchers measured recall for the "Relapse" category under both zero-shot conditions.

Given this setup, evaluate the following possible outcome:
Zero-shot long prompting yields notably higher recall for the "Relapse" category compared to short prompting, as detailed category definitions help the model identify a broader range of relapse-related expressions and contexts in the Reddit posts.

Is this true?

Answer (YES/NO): NO